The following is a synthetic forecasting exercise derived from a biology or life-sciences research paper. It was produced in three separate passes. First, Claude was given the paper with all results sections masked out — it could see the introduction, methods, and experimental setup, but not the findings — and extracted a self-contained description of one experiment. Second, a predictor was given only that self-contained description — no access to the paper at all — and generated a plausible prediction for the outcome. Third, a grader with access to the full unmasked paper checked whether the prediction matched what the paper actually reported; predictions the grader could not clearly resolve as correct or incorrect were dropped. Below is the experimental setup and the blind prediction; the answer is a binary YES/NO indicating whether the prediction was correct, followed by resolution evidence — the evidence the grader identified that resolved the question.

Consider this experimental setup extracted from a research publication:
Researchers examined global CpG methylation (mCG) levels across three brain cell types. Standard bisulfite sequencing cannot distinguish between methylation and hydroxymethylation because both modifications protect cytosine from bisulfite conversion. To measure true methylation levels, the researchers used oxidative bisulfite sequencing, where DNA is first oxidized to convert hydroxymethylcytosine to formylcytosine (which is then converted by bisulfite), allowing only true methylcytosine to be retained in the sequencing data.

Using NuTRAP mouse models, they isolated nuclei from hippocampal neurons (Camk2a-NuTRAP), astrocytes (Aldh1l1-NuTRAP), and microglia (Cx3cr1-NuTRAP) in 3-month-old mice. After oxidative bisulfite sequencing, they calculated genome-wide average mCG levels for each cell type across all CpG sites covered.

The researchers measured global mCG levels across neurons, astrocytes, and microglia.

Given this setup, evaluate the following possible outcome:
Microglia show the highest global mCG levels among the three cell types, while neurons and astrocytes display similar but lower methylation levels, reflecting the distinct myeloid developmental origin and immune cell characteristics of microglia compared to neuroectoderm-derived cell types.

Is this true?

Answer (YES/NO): NO